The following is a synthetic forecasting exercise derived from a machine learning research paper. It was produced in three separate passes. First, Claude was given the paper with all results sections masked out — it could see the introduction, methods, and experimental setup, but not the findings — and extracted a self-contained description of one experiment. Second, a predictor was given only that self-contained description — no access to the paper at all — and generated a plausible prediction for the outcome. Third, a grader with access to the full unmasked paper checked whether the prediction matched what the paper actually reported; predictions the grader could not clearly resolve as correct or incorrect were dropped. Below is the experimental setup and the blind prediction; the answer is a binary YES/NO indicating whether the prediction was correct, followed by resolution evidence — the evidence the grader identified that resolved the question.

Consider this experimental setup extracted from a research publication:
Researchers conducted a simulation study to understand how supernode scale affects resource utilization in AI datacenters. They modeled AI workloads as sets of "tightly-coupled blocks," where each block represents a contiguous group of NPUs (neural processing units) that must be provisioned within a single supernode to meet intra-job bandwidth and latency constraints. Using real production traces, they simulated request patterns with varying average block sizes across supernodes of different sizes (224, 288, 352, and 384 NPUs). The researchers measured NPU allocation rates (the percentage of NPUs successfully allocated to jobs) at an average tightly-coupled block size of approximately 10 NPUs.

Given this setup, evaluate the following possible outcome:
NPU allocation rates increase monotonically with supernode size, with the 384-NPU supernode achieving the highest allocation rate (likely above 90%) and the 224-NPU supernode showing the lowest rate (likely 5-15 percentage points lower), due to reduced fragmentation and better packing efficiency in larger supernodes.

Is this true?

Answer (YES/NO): NO